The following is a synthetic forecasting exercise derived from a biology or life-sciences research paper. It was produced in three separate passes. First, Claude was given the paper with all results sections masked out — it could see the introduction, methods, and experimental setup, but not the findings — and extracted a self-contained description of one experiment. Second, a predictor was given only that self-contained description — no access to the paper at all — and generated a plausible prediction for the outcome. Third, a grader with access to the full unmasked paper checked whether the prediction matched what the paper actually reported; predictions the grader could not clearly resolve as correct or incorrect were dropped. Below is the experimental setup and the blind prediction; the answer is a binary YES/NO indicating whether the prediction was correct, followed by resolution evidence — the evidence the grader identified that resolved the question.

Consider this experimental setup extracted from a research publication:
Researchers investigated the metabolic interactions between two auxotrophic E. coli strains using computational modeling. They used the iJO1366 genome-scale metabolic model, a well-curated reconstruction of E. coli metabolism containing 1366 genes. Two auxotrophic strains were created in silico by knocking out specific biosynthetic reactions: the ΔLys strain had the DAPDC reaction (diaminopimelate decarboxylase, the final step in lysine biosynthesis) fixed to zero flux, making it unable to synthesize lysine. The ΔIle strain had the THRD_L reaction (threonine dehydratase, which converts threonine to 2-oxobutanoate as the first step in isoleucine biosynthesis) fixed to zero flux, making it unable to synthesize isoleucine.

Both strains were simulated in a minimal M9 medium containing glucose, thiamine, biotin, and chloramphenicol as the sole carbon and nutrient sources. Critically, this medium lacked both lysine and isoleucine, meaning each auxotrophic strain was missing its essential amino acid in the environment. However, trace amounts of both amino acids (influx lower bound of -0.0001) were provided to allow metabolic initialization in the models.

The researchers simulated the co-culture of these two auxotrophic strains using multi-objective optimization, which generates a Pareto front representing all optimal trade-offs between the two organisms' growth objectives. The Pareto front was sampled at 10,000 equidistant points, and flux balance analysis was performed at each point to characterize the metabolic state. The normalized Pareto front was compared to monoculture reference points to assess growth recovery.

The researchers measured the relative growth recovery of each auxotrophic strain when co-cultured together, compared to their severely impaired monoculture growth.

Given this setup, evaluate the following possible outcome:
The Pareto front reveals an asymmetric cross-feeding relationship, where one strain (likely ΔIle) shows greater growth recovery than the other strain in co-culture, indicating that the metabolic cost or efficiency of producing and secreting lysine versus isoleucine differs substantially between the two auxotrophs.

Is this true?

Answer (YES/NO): NO